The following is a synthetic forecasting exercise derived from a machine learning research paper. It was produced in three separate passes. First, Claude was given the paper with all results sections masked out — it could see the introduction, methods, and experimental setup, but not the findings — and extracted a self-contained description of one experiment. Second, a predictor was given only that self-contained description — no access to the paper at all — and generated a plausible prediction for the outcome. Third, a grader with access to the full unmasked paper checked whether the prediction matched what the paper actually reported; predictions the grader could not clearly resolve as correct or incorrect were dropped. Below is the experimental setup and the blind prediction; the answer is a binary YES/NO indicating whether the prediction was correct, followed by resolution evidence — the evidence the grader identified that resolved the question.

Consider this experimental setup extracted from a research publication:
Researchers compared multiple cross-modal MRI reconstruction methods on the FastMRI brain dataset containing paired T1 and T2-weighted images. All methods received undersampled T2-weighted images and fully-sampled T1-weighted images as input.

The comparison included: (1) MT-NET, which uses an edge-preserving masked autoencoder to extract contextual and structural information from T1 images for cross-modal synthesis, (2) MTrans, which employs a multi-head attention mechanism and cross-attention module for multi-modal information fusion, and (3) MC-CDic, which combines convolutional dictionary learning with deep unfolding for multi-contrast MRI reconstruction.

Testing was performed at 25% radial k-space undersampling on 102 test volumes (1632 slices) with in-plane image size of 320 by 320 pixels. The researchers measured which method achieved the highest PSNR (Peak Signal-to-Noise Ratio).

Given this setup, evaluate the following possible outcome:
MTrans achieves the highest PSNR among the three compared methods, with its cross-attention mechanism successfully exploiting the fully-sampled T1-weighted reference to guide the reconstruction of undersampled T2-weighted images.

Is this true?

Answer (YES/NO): NO